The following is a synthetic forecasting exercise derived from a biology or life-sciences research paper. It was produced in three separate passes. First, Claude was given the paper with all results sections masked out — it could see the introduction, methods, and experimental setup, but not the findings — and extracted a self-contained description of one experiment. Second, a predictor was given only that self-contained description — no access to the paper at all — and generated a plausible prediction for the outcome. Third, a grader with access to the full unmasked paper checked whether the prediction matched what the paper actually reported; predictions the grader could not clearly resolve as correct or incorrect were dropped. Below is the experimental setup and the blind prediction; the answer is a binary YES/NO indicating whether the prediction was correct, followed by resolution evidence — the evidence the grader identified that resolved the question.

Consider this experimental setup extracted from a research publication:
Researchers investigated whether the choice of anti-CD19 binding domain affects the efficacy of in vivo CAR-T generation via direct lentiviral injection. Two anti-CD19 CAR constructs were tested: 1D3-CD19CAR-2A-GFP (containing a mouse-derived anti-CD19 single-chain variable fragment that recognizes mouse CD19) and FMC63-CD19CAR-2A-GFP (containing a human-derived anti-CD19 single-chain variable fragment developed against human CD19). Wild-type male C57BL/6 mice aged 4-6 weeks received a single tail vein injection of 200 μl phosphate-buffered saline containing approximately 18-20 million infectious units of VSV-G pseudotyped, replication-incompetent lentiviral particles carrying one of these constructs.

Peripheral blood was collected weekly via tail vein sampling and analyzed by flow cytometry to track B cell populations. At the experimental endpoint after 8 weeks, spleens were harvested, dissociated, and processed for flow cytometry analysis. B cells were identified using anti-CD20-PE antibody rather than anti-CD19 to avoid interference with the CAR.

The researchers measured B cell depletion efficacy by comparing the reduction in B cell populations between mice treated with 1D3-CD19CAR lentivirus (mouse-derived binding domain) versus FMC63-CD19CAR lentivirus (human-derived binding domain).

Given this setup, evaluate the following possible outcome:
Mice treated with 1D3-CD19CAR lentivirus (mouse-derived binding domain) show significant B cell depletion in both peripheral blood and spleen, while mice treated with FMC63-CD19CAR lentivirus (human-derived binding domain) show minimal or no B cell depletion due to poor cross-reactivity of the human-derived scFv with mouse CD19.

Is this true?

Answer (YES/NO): NO